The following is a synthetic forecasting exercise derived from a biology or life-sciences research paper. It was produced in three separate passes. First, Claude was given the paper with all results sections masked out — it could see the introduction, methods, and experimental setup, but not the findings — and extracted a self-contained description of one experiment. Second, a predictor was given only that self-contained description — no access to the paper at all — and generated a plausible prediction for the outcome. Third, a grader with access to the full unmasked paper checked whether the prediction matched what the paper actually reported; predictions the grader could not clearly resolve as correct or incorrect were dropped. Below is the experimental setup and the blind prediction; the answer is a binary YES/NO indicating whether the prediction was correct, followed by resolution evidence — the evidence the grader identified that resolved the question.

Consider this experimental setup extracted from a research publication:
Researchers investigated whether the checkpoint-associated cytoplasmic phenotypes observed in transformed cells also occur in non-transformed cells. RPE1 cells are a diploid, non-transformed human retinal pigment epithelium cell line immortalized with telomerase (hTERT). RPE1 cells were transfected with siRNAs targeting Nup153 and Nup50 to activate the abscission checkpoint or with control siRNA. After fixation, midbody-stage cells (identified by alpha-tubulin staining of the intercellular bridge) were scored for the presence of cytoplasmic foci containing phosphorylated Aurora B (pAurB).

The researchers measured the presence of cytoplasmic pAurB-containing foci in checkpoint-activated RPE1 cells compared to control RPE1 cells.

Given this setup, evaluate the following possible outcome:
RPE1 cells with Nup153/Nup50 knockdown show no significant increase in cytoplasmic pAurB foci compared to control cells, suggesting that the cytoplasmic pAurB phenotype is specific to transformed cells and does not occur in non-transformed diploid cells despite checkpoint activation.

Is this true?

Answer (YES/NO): NO